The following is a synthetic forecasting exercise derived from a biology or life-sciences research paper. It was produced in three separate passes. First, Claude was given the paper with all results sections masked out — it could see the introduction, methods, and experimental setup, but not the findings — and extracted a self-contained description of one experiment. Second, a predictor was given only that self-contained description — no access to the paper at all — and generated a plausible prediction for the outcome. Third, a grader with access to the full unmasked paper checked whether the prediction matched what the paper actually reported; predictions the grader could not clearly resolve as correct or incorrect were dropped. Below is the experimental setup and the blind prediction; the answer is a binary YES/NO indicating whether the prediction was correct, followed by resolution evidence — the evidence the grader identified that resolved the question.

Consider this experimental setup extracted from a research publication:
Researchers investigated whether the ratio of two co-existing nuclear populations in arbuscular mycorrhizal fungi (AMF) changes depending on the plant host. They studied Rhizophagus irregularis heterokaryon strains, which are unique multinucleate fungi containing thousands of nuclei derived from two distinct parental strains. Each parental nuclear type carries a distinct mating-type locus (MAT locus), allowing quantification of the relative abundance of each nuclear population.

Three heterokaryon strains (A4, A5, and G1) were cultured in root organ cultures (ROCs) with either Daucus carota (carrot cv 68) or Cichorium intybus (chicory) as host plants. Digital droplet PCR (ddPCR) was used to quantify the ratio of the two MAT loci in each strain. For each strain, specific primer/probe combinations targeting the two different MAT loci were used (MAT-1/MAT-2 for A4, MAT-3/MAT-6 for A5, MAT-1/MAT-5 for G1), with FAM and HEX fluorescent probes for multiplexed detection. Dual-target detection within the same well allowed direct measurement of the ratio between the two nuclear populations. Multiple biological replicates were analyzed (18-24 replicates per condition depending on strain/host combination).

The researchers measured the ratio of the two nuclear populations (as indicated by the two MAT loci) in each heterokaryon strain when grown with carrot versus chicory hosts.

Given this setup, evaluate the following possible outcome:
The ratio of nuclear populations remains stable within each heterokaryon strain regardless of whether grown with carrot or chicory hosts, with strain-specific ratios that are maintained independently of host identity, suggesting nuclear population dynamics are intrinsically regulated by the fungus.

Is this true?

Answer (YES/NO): NO